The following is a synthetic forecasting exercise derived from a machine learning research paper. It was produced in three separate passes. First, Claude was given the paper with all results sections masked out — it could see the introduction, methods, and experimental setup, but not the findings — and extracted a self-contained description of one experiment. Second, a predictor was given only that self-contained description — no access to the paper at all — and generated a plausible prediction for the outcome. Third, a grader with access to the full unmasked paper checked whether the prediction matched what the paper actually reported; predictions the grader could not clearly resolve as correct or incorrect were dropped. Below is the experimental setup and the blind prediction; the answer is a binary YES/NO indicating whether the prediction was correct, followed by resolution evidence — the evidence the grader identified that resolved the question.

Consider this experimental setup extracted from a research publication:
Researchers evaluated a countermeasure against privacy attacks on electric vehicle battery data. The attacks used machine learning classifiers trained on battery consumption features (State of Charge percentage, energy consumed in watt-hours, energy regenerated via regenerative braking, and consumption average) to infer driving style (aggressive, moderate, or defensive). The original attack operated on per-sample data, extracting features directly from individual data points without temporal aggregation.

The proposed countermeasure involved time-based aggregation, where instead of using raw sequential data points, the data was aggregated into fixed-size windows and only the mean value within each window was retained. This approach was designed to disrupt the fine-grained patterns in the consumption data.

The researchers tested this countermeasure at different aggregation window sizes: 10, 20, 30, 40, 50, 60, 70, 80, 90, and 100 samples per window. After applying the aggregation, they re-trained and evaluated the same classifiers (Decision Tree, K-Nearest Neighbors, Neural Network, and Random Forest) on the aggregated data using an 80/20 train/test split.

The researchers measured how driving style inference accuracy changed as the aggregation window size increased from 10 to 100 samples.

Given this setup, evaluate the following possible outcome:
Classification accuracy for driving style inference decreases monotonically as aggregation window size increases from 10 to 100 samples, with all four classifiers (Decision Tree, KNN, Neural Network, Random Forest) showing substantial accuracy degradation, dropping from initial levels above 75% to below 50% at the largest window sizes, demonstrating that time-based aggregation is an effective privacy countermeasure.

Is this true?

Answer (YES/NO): NO